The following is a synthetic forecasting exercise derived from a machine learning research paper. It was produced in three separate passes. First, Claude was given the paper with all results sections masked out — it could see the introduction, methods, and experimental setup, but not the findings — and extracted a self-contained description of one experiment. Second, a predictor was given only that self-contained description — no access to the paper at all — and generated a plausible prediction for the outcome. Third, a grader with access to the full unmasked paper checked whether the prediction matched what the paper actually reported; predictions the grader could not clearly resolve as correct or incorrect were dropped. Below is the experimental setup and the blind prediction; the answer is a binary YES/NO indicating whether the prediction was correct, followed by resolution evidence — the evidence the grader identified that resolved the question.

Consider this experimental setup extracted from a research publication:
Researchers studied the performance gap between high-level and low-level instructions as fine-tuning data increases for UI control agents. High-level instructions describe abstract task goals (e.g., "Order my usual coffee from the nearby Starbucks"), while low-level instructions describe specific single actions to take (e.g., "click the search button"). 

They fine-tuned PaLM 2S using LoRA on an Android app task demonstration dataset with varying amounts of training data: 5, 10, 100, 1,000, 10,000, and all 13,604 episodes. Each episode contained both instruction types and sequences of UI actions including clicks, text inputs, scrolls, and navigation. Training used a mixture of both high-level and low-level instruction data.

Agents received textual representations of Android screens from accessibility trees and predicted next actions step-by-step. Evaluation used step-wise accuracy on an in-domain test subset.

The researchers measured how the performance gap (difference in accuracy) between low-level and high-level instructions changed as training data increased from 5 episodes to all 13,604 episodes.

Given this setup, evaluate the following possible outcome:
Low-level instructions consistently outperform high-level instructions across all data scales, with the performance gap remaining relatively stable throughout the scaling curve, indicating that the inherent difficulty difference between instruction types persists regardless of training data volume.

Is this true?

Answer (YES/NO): NO